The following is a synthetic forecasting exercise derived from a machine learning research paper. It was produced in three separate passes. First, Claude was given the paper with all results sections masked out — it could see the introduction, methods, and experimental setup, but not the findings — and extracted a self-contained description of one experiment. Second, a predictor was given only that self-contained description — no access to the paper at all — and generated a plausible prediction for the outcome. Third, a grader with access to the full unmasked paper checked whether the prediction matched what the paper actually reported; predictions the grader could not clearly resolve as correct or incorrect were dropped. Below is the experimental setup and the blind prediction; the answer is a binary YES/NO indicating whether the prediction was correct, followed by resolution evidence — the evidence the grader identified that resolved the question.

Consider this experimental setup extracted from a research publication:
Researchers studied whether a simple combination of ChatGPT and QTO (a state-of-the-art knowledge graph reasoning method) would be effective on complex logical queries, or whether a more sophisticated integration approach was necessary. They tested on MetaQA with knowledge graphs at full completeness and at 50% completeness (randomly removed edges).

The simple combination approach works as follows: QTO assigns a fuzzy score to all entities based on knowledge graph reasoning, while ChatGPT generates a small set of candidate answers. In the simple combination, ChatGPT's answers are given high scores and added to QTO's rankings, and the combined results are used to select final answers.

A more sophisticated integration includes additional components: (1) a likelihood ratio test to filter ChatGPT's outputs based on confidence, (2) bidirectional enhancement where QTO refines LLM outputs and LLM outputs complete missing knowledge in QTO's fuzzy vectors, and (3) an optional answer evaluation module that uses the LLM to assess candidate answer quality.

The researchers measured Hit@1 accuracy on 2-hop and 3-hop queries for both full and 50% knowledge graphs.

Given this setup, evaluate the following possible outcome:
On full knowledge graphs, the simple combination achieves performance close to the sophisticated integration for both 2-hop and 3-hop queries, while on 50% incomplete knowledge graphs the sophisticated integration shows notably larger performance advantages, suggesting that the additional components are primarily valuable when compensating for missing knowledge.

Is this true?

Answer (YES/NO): YES